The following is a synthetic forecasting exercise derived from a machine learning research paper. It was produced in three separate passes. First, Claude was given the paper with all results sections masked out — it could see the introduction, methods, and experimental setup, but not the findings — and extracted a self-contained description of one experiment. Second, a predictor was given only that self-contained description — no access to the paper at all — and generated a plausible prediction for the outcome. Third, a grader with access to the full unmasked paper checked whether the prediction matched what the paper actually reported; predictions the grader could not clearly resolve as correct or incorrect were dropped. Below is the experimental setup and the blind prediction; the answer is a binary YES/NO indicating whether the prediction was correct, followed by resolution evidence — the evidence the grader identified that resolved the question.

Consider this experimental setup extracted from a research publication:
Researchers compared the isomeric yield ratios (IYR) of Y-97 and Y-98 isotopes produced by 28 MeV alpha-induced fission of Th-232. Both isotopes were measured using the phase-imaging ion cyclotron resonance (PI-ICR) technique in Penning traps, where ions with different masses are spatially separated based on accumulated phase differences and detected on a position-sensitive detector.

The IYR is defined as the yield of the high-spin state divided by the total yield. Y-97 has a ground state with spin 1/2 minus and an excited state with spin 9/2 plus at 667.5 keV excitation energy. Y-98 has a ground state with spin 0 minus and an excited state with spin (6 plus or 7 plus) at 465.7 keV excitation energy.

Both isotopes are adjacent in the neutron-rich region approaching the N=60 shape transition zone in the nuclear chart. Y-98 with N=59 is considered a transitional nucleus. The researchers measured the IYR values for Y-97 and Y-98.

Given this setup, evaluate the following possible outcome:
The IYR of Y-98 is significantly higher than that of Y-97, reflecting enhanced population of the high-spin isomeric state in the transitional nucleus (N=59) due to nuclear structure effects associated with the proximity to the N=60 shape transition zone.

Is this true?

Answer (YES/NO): NO